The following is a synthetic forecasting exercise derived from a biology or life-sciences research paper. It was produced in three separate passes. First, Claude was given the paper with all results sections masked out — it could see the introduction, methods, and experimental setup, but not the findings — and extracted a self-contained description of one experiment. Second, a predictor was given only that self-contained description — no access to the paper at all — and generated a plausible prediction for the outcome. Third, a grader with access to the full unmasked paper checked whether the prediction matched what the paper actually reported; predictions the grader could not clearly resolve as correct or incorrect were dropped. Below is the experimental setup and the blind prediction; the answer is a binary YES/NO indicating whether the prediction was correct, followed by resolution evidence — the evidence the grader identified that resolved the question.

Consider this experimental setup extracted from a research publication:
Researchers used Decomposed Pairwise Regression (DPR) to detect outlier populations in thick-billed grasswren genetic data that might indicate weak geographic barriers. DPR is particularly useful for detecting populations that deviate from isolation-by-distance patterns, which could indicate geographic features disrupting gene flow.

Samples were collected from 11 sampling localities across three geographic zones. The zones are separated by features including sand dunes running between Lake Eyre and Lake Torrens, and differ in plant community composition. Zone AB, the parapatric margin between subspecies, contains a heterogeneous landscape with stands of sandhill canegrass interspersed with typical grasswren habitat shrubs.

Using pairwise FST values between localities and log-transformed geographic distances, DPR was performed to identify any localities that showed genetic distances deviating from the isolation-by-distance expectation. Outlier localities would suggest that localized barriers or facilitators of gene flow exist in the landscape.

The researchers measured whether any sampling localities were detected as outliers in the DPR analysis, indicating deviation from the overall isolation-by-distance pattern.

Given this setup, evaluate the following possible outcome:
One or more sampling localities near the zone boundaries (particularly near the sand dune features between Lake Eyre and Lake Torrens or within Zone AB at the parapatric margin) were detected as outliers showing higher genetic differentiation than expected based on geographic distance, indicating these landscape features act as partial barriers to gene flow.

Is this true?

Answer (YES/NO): NO